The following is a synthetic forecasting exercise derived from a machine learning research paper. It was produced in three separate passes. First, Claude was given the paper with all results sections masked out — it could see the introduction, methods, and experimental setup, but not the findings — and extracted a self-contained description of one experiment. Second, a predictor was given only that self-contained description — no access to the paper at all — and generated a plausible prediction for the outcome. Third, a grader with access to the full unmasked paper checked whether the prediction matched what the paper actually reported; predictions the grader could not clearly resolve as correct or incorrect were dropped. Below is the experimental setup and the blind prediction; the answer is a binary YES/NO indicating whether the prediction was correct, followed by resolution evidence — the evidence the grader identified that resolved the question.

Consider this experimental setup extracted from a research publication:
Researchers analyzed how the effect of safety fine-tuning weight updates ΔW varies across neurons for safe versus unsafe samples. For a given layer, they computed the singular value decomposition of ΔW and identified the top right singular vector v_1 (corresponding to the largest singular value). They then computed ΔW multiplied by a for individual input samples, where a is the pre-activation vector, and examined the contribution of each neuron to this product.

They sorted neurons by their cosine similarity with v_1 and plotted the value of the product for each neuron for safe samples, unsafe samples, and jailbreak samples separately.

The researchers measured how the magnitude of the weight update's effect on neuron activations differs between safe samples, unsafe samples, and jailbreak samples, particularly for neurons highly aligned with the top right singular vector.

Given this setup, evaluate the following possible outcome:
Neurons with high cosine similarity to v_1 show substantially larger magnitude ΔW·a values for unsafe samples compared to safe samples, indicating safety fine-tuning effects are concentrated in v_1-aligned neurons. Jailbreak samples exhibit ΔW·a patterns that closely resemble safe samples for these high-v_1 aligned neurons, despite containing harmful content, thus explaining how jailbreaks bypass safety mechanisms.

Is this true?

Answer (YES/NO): YES